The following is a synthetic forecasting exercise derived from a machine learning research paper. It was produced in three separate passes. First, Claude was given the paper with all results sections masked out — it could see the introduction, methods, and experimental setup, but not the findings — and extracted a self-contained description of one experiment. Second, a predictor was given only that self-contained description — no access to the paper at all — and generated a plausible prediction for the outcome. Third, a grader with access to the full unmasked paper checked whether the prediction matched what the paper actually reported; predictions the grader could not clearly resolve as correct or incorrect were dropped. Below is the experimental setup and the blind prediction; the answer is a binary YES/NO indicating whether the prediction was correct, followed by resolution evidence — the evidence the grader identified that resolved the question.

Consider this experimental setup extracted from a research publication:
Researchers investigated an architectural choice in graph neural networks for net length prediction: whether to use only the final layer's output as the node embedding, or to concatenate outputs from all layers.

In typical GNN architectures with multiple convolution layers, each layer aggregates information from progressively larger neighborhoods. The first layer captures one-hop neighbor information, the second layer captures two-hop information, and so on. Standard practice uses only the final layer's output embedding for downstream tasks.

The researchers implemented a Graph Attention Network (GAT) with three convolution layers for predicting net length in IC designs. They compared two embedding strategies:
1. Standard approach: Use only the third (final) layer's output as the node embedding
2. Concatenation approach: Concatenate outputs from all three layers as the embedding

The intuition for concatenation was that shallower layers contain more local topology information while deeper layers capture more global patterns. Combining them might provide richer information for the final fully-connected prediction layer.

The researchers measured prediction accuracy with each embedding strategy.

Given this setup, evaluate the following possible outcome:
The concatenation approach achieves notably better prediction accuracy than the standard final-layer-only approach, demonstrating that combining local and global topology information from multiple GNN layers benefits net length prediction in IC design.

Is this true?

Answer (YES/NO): YES